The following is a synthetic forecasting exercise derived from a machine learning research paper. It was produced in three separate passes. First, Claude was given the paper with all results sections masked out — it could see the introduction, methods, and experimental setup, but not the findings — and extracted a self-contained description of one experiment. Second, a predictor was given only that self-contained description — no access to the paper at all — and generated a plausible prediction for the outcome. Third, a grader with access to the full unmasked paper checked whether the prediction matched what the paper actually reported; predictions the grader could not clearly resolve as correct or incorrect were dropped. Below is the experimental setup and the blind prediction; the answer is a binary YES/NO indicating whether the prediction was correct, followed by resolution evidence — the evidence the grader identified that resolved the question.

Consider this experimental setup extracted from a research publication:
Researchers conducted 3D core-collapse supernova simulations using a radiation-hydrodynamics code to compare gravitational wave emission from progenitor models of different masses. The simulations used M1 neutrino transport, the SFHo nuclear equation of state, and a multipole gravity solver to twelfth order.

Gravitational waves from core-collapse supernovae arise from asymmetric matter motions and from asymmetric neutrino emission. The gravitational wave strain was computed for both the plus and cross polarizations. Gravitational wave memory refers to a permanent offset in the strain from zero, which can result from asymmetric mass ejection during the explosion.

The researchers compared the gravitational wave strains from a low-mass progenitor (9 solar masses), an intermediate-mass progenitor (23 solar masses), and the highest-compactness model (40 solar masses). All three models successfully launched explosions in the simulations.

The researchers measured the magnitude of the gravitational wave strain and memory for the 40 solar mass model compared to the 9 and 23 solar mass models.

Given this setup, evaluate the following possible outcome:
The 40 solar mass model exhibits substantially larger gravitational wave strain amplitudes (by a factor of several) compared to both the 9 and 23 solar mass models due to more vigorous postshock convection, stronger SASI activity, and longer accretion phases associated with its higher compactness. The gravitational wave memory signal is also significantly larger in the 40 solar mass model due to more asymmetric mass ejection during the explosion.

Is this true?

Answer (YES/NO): YES